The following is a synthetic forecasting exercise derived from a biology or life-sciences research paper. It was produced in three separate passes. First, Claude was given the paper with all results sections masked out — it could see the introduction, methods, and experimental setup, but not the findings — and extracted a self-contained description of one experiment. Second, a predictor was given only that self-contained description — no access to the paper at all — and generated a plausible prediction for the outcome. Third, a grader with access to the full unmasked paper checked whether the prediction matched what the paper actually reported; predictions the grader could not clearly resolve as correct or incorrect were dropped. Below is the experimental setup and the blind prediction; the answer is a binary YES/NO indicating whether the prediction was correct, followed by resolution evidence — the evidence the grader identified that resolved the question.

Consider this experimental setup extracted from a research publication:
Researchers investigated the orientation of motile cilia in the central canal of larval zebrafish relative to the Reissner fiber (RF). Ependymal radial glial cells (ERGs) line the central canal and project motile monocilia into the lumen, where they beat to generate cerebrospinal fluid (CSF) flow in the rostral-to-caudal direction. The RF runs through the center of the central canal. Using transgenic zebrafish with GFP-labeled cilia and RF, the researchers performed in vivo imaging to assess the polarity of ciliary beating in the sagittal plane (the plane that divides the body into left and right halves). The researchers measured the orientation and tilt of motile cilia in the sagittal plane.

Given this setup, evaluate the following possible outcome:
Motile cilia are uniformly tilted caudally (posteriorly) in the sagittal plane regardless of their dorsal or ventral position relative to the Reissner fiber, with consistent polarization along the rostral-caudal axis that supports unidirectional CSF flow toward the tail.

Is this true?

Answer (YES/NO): YES